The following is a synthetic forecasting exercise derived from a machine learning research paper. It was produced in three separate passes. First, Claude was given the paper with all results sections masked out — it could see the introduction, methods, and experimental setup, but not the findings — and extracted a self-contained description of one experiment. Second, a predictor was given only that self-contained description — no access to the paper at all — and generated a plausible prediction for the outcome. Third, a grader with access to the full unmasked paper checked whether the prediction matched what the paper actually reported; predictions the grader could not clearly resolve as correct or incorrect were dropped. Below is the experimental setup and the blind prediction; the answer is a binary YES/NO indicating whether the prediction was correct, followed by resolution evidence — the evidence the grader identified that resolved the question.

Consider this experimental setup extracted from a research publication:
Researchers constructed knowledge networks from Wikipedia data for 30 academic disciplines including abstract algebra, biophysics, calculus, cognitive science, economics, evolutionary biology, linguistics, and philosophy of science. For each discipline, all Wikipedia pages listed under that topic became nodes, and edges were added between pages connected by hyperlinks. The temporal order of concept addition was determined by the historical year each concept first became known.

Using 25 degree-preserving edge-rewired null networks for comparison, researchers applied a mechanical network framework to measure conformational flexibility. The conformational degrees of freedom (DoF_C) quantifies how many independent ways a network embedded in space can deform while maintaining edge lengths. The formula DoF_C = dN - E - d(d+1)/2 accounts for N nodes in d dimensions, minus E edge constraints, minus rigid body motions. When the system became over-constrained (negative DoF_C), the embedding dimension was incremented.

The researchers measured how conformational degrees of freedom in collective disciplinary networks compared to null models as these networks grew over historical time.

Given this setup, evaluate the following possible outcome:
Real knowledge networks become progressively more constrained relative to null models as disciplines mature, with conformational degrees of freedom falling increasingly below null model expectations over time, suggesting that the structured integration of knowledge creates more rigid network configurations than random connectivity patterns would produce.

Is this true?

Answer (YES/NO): NO